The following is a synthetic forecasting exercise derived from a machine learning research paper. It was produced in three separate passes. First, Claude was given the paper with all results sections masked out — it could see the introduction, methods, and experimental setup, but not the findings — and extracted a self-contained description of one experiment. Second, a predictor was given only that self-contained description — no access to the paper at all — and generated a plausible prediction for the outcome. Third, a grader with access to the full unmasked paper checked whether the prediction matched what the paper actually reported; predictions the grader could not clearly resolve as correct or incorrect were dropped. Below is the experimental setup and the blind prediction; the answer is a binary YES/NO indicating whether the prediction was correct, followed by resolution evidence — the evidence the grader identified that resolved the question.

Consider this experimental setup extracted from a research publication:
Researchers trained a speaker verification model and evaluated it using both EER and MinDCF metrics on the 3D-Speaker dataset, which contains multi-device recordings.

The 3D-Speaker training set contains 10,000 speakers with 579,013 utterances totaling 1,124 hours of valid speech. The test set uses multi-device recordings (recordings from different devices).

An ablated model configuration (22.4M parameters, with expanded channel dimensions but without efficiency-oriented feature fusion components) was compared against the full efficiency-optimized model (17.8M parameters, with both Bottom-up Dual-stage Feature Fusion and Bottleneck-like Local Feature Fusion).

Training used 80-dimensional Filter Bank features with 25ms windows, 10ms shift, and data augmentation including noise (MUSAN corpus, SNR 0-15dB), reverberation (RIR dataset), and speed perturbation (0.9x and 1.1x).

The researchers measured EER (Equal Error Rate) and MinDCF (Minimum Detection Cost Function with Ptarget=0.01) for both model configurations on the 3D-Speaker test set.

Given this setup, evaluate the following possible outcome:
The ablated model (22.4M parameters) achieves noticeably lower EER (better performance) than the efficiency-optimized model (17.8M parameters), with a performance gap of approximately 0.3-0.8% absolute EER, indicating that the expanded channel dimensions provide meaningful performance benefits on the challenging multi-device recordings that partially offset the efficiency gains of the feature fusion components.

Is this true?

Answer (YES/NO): NO